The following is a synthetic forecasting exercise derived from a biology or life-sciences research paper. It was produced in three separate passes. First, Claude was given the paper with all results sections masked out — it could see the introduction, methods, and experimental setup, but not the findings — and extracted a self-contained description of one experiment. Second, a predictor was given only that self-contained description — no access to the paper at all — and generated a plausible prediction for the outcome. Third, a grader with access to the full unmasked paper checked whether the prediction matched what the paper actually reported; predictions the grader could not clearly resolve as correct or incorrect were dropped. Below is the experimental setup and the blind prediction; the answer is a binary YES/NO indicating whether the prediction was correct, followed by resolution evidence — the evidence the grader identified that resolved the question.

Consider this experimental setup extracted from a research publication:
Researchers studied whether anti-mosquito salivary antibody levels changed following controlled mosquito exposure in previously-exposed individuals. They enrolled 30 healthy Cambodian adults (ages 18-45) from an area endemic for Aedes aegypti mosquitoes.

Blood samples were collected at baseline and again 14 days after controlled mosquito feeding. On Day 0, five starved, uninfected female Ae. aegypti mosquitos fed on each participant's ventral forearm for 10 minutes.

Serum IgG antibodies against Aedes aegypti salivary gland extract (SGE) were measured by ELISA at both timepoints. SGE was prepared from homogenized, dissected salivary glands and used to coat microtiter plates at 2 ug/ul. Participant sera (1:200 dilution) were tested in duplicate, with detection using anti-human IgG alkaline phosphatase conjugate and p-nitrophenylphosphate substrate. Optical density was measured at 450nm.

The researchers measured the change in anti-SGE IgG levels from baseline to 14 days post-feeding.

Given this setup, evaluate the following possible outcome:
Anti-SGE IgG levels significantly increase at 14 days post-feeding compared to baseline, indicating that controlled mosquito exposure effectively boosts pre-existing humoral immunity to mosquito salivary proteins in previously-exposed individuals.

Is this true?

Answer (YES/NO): NO